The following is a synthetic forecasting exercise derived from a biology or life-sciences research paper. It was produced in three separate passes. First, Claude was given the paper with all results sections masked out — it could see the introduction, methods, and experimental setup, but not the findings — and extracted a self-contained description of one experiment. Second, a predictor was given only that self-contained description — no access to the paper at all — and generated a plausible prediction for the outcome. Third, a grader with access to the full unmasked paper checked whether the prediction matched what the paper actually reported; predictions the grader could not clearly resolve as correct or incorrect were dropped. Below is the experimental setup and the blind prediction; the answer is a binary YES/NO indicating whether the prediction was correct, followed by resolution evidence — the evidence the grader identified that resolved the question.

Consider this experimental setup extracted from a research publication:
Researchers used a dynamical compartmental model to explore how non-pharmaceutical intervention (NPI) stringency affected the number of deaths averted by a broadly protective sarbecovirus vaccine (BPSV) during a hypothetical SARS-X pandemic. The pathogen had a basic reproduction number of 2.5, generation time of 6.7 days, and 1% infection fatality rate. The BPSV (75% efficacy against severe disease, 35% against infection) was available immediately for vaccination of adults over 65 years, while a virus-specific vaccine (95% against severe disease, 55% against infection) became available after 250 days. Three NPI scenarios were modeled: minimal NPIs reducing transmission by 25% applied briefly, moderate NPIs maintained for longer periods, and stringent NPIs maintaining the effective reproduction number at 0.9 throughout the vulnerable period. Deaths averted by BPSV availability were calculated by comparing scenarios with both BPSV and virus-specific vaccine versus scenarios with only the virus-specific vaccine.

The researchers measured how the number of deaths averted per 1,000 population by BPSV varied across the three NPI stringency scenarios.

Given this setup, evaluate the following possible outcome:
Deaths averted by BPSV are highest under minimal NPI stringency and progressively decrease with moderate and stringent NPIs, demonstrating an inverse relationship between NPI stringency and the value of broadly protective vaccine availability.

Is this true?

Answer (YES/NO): YES